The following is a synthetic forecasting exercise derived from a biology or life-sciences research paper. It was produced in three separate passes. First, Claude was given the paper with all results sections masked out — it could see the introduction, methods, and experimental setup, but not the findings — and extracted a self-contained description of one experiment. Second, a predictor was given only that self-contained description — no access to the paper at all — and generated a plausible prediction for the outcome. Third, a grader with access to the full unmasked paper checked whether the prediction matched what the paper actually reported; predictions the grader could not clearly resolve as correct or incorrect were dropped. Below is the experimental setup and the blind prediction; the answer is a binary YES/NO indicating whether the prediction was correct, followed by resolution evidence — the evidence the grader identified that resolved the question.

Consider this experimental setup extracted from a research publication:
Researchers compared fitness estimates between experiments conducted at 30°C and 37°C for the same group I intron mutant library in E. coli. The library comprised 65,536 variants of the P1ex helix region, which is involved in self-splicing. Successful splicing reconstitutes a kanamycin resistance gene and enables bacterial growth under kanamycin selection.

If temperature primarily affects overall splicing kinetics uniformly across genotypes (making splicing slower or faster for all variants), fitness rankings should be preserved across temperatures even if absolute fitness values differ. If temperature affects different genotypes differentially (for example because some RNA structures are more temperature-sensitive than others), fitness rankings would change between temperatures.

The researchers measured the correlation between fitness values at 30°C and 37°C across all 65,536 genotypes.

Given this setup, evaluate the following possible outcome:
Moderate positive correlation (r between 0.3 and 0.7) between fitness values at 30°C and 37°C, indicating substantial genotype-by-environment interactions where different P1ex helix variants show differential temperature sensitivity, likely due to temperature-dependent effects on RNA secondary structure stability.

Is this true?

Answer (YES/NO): NO